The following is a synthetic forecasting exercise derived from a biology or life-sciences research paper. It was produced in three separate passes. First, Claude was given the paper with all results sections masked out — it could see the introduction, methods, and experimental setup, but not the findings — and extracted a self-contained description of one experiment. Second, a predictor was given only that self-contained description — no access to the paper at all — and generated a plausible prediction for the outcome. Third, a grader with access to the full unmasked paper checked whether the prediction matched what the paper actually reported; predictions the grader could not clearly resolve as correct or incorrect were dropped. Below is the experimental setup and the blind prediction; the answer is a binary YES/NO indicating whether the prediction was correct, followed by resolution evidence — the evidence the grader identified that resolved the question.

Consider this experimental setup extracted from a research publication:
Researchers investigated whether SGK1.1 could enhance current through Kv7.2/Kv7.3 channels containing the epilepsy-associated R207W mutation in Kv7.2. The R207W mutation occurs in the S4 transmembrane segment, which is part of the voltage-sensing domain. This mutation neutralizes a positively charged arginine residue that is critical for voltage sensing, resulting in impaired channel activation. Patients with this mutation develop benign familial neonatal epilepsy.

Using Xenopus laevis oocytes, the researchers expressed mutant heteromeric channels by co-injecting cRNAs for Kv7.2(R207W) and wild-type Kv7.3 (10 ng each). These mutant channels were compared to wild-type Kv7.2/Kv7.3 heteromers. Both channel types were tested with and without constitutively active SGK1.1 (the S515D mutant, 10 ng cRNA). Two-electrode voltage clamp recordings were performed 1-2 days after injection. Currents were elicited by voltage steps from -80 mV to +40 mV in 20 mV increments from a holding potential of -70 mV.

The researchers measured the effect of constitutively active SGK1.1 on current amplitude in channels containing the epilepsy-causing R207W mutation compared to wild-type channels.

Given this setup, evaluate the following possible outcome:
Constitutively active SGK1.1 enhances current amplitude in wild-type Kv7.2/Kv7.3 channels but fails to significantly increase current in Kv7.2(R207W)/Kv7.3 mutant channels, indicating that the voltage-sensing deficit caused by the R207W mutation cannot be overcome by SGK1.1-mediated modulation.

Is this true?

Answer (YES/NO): NO